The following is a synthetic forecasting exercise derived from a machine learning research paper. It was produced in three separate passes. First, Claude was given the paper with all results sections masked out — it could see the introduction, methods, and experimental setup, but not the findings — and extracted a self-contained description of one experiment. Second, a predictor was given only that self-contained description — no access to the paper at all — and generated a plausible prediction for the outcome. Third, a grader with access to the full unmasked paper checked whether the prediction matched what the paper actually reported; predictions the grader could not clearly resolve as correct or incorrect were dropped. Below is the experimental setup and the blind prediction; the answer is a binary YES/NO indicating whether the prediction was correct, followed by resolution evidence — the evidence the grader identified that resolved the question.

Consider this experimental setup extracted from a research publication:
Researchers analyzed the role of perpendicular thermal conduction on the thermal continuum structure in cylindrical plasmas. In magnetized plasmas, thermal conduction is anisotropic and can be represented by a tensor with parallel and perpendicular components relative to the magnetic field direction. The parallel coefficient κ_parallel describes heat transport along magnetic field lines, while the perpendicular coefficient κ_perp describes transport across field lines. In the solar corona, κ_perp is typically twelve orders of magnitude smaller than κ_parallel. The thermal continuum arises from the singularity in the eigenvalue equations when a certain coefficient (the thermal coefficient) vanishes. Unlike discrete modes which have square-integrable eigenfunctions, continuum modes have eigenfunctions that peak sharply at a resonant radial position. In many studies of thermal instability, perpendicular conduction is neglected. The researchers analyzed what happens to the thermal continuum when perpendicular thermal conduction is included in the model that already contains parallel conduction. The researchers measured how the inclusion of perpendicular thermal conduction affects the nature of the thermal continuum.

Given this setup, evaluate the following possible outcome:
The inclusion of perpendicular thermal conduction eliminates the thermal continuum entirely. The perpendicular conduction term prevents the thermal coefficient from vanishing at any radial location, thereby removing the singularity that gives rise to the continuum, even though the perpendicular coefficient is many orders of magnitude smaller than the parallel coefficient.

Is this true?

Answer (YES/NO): YES